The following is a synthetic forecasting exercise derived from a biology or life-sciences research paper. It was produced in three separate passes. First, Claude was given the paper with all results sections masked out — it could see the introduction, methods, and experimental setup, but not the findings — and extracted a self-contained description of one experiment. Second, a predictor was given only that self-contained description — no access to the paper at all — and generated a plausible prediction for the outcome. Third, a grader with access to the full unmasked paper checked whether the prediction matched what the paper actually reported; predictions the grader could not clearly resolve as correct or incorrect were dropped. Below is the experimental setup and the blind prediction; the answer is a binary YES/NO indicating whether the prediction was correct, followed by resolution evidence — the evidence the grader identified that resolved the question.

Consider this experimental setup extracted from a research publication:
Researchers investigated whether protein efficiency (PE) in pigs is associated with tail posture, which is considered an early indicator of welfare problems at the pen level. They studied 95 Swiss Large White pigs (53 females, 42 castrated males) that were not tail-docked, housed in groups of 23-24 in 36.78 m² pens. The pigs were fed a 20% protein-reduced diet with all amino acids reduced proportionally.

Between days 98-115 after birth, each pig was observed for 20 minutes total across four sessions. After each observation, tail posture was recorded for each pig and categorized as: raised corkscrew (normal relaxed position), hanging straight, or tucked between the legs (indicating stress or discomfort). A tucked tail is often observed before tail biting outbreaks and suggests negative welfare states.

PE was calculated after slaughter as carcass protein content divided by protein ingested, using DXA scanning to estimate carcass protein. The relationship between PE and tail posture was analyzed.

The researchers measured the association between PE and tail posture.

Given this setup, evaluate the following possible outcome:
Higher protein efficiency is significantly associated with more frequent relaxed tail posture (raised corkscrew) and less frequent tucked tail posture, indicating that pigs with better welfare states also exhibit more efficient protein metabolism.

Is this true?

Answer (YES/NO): NO